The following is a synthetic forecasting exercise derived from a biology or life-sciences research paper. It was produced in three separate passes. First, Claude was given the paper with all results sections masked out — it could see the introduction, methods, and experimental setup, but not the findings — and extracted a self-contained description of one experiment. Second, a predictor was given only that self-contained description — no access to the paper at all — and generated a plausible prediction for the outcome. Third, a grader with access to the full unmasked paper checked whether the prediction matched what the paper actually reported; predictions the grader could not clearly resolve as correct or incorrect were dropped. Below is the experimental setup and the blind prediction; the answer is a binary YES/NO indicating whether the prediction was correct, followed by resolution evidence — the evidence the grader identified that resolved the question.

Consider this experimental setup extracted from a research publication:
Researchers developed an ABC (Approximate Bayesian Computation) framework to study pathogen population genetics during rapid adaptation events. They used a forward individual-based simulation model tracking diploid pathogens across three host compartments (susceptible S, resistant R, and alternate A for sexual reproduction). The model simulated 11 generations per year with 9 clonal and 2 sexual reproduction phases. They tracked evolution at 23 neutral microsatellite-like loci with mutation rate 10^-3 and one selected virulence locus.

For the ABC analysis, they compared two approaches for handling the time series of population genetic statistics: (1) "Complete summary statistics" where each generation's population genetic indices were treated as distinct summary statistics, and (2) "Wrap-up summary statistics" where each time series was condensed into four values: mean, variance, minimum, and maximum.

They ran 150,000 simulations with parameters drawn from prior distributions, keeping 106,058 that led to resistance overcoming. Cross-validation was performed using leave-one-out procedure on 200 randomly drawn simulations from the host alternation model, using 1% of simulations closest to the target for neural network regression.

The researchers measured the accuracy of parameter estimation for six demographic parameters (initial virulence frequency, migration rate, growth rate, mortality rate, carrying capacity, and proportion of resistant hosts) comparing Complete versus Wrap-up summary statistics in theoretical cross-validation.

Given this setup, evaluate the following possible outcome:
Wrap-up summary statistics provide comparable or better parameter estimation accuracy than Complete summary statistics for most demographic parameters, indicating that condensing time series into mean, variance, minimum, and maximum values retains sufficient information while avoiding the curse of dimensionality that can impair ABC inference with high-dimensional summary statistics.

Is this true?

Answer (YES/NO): YES